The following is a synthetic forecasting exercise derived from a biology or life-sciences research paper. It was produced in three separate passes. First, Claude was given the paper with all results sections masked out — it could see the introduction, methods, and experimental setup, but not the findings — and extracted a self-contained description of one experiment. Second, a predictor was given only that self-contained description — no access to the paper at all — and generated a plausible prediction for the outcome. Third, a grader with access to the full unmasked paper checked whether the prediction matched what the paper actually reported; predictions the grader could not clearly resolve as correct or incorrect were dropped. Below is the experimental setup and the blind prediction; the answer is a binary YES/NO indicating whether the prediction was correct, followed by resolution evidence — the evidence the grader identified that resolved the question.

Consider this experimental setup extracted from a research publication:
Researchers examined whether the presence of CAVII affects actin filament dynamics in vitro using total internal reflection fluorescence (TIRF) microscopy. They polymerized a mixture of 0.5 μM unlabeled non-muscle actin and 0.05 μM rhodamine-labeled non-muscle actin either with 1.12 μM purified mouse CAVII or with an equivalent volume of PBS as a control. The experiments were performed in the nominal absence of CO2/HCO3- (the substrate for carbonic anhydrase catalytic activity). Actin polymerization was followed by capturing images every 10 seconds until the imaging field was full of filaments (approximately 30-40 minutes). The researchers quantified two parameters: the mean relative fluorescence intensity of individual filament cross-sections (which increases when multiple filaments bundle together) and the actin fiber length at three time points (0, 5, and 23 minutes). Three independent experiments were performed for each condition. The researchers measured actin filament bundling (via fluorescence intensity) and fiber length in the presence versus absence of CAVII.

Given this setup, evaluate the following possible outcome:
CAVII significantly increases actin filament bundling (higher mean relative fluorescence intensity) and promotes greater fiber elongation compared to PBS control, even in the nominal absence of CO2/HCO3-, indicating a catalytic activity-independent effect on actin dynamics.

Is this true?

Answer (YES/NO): YES